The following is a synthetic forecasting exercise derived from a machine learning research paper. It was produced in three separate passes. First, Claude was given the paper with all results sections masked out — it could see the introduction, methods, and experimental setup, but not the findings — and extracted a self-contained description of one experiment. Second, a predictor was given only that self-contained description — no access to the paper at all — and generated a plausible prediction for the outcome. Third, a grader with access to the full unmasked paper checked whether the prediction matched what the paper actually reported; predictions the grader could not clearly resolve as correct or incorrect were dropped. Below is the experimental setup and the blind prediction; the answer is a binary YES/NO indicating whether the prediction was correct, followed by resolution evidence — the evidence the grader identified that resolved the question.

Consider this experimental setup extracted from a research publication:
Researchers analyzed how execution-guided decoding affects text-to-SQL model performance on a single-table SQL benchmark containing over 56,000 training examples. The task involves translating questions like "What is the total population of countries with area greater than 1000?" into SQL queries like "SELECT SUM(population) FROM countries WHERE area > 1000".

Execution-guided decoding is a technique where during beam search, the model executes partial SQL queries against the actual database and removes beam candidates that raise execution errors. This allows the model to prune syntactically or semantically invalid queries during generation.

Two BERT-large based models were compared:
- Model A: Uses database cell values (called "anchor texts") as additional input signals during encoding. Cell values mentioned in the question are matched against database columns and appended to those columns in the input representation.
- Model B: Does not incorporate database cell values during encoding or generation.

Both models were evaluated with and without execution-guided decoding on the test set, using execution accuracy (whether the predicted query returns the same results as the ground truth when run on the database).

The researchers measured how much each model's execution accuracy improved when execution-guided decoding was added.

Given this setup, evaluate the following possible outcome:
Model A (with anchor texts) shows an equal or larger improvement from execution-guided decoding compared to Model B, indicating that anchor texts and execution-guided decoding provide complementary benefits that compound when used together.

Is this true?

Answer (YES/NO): NO